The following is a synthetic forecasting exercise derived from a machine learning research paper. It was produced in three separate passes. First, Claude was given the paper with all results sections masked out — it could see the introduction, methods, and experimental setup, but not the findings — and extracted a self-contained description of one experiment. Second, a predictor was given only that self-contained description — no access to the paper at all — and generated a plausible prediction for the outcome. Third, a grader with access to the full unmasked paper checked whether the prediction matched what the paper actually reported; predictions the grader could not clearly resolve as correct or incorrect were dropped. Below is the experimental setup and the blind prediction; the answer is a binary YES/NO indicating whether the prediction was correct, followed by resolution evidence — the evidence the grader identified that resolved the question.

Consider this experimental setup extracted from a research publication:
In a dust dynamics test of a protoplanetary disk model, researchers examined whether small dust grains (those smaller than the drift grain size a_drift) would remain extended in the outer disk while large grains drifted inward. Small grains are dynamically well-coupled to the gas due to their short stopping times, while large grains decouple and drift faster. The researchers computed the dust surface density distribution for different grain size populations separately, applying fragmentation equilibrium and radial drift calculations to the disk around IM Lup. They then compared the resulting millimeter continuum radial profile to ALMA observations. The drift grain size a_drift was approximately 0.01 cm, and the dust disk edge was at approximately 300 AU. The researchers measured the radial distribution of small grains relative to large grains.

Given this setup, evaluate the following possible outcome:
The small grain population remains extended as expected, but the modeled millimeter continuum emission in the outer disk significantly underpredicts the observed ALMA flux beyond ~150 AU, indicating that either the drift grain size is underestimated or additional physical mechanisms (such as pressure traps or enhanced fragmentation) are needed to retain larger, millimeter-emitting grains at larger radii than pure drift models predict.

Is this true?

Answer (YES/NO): NO